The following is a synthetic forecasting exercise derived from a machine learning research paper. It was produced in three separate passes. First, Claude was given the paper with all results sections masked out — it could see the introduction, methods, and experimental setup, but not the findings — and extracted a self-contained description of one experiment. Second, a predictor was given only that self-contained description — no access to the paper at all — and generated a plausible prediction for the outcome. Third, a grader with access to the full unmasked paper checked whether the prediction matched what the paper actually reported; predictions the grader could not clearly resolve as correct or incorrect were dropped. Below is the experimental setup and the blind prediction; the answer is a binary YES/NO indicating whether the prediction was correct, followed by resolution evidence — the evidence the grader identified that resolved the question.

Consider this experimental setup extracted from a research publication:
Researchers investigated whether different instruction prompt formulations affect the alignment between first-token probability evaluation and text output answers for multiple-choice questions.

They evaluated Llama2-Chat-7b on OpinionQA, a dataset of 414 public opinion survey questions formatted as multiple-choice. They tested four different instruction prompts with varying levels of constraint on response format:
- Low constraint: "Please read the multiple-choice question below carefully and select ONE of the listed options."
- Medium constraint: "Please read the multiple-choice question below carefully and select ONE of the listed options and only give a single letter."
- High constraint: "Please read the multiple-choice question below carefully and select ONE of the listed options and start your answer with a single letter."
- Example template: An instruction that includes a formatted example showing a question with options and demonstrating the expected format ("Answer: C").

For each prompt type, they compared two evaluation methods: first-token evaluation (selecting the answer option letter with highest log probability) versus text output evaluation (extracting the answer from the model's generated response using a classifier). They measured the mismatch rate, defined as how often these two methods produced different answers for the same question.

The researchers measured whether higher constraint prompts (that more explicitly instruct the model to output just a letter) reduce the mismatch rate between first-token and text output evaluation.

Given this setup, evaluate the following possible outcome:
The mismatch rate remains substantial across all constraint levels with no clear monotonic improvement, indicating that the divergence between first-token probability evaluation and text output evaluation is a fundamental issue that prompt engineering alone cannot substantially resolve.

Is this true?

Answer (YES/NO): NO